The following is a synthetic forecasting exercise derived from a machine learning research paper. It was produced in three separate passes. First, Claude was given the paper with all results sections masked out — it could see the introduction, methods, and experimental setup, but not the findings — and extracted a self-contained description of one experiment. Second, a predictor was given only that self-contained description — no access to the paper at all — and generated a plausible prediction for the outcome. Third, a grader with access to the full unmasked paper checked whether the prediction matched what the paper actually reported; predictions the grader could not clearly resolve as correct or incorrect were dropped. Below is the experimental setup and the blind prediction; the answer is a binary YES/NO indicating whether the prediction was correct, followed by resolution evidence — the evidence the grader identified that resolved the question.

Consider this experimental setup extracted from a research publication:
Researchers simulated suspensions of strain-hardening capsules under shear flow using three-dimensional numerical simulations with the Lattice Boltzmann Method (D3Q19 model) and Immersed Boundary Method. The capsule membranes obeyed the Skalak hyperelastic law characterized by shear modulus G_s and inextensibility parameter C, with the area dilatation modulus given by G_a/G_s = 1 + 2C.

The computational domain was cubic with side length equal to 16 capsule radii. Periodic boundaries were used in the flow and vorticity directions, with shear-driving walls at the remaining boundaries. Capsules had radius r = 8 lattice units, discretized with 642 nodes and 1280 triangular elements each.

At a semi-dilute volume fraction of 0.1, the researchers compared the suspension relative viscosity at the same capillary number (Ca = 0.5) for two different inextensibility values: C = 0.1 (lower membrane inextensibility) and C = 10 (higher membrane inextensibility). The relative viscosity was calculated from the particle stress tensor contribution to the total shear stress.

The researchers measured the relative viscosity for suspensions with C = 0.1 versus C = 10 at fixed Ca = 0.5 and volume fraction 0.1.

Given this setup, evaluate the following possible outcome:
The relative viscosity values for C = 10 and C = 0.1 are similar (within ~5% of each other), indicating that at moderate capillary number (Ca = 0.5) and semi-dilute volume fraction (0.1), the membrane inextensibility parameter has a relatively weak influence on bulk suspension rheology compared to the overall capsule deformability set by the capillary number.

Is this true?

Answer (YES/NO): NO